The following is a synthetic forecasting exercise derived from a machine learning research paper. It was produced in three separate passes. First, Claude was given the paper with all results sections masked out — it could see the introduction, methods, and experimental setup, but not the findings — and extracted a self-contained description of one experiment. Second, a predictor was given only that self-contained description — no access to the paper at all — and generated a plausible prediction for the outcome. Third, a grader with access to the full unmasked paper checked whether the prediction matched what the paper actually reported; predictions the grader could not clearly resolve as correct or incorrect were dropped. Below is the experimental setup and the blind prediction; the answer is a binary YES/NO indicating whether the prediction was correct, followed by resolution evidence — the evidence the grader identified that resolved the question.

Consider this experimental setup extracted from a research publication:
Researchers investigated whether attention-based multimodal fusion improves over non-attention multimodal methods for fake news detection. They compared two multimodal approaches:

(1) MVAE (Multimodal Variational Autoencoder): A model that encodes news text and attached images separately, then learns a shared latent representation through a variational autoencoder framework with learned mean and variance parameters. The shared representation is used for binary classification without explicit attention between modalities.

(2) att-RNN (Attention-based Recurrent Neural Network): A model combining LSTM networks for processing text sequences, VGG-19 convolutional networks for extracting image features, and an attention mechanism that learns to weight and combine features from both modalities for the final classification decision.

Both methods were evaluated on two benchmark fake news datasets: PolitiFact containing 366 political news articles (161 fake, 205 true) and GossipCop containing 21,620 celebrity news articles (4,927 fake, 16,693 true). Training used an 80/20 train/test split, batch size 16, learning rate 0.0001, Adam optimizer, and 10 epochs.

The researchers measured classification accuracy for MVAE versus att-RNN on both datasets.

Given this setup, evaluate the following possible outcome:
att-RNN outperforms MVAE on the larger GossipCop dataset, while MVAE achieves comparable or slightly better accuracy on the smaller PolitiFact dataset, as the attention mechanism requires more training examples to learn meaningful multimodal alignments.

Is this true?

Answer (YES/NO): NO